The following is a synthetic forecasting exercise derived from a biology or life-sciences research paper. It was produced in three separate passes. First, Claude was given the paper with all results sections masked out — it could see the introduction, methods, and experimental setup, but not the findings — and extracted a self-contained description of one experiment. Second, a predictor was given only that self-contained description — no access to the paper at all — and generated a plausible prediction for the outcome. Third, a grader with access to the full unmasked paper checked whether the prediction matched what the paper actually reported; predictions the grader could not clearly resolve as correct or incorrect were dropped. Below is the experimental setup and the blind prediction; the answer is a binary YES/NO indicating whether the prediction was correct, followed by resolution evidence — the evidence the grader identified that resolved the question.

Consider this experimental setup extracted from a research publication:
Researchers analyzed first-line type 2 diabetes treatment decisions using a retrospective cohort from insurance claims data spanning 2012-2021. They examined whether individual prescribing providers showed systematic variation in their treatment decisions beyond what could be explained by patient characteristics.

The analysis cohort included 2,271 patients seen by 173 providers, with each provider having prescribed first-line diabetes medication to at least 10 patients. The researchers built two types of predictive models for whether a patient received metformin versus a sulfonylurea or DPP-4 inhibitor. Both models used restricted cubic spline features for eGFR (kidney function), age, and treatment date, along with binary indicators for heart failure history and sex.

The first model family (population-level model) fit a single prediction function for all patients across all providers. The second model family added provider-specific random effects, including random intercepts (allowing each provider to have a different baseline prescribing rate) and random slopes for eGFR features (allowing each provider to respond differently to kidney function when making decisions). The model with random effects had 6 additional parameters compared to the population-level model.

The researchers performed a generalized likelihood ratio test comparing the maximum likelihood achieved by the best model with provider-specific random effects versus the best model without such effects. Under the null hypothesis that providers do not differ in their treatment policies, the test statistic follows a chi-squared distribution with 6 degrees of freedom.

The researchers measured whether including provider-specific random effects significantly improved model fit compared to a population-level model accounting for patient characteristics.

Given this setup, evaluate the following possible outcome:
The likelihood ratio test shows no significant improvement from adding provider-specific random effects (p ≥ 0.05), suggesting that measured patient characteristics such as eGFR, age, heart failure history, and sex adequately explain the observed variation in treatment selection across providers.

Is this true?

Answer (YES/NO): NO